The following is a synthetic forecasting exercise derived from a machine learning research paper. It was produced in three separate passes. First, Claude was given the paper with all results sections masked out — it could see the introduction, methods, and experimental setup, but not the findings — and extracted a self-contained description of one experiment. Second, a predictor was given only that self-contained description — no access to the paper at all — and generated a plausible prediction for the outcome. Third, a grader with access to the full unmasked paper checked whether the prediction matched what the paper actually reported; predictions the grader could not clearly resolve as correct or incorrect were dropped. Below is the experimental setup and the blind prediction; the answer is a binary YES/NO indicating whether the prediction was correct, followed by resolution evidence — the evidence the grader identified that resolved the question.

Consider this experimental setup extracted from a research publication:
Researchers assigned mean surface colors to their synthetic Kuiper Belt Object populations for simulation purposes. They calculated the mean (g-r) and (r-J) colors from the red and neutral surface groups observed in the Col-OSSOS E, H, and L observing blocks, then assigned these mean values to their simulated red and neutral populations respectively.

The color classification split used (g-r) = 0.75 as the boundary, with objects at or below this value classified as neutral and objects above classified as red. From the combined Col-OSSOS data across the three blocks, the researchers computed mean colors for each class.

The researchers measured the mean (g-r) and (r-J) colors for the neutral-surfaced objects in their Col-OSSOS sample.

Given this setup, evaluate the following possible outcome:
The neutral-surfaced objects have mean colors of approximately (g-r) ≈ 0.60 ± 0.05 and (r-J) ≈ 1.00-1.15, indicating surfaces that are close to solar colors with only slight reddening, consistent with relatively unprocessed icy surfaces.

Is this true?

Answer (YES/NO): NO